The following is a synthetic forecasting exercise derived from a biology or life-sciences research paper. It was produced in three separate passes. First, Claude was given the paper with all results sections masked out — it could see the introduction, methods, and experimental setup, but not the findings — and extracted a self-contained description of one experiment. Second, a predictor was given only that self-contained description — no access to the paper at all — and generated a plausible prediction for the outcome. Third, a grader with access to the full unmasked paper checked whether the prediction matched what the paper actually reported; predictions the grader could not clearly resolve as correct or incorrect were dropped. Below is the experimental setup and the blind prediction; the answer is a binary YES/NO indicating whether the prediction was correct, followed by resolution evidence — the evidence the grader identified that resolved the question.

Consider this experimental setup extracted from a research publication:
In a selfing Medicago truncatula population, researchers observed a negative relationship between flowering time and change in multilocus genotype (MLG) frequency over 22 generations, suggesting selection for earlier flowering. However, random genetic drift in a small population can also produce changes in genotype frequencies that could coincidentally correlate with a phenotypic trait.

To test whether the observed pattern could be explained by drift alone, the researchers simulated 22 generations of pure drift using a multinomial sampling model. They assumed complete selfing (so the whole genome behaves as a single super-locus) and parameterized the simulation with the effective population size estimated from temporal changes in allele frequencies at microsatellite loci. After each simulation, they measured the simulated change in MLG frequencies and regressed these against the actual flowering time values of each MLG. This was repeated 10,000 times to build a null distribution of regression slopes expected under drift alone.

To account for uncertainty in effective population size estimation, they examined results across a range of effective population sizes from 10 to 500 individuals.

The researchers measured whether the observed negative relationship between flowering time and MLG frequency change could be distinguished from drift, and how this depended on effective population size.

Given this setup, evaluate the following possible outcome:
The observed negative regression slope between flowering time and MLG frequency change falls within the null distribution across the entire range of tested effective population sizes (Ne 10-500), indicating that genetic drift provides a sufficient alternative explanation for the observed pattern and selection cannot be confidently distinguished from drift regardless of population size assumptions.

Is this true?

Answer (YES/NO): NO